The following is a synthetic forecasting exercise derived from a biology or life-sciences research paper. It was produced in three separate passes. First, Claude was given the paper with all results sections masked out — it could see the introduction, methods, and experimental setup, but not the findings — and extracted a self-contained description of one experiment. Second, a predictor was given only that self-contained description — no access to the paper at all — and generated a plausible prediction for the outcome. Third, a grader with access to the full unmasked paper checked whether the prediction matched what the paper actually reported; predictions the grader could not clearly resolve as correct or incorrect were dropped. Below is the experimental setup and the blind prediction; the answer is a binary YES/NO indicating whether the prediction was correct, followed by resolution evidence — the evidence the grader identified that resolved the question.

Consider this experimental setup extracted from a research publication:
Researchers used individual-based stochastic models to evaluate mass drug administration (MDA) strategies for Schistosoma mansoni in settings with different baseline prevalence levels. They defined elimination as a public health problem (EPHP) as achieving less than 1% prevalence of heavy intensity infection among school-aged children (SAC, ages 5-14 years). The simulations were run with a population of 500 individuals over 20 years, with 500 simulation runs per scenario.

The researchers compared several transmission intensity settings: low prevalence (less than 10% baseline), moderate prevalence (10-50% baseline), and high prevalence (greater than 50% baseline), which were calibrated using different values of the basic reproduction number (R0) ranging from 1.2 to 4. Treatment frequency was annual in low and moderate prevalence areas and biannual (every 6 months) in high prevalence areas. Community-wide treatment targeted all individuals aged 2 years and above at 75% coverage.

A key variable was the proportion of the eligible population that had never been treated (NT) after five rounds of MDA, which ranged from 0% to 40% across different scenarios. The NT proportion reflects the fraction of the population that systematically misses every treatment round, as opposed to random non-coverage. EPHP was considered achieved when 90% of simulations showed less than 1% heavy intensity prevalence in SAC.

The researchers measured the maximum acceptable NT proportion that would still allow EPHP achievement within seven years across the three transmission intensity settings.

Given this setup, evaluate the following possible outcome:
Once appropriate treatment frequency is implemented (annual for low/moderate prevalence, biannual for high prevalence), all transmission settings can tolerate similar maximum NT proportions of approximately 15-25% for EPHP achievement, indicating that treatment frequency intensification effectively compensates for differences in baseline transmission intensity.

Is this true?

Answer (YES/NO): NO